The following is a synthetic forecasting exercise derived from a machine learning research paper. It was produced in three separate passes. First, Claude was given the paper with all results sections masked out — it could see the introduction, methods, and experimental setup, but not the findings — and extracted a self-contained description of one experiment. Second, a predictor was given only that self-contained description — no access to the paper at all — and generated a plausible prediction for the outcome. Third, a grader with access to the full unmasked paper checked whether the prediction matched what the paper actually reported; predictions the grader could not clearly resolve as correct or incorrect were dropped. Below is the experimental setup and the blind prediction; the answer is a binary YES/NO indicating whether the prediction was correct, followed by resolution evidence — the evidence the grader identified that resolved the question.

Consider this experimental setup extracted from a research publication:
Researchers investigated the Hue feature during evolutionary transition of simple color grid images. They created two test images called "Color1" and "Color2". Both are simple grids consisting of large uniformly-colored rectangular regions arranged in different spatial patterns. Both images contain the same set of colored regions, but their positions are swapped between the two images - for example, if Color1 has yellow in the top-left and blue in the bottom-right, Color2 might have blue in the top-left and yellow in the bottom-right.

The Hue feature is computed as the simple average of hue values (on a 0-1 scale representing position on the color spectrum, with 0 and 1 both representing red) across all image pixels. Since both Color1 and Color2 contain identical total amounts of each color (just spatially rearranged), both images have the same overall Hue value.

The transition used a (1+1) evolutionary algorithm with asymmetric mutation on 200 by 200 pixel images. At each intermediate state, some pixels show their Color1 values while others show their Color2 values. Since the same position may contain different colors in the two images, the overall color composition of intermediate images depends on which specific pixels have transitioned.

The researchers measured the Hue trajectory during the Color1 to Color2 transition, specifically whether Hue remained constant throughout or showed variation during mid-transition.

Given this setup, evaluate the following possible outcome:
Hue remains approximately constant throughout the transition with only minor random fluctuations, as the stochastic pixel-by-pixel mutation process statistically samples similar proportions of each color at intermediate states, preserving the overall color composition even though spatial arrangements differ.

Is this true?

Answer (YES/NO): YES